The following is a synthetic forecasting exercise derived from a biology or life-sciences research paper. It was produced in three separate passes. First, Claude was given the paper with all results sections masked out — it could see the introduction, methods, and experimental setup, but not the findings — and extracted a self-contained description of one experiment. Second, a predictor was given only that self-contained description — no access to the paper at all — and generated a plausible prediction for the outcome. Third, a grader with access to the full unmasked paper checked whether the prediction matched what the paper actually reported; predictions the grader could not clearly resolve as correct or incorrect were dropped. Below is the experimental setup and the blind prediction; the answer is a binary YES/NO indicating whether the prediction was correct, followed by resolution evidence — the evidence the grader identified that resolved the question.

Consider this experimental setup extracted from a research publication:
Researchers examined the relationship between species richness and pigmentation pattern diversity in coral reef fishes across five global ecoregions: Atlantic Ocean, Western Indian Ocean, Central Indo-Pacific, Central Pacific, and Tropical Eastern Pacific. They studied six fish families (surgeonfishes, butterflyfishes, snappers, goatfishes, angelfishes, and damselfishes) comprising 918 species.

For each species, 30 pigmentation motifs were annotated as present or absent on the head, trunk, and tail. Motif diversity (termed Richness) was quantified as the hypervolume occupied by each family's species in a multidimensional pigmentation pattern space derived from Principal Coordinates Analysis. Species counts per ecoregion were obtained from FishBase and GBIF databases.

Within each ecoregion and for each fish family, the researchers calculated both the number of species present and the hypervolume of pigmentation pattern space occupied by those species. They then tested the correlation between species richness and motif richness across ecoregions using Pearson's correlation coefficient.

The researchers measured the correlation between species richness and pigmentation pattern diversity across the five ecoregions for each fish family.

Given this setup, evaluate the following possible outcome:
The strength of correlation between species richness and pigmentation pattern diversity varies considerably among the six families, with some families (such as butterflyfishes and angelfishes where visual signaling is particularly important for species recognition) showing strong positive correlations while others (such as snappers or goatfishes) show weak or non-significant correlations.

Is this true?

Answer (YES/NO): NO